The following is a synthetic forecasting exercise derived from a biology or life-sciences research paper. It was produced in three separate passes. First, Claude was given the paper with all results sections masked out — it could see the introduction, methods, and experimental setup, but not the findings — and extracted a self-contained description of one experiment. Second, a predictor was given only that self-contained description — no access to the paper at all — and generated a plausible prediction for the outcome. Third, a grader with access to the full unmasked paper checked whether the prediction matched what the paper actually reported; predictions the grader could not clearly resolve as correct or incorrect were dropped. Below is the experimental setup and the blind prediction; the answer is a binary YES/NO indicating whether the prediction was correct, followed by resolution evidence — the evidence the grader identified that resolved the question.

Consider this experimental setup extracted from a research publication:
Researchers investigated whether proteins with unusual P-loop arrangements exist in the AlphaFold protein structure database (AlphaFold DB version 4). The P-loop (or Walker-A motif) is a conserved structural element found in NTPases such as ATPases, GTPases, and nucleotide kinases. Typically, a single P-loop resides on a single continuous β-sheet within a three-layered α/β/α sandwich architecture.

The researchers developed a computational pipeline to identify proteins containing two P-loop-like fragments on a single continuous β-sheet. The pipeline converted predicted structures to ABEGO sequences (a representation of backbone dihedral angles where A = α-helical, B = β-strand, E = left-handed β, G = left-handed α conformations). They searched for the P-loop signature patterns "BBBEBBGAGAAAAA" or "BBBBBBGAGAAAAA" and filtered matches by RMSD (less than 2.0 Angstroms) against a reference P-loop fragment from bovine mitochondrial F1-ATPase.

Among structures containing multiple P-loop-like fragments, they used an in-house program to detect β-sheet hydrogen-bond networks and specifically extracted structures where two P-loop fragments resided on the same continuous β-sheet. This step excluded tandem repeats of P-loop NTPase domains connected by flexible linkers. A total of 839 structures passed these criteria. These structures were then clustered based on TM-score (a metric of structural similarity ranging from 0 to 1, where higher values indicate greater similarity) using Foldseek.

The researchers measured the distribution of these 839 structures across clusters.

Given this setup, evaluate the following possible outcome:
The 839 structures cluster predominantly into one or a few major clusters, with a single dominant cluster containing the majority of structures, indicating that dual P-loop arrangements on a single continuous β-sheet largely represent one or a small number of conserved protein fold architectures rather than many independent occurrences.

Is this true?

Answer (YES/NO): YES